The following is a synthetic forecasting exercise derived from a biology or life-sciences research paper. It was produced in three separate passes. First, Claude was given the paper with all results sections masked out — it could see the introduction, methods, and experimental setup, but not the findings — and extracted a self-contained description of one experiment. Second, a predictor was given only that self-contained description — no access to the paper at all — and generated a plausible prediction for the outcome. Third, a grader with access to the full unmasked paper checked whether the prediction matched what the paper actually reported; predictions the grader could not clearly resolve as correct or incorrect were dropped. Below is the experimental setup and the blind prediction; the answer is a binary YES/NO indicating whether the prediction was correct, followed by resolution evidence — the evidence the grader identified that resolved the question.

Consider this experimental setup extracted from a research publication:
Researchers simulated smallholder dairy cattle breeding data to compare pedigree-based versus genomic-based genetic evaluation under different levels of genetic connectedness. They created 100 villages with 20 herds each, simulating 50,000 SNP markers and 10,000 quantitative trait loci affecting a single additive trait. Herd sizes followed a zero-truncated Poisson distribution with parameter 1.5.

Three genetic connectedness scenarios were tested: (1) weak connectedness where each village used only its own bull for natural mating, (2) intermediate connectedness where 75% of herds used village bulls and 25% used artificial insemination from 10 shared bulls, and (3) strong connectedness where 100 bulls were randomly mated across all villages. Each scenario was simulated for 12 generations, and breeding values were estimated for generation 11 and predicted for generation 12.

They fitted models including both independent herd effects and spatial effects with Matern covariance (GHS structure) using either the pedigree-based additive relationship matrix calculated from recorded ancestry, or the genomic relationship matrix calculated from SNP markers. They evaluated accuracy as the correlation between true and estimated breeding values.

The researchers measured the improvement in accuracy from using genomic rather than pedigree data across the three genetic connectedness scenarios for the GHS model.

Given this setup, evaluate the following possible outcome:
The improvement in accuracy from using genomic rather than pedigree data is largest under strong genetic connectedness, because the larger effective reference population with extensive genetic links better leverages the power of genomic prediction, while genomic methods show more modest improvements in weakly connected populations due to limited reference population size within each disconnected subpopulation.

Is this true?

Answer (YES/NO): YES